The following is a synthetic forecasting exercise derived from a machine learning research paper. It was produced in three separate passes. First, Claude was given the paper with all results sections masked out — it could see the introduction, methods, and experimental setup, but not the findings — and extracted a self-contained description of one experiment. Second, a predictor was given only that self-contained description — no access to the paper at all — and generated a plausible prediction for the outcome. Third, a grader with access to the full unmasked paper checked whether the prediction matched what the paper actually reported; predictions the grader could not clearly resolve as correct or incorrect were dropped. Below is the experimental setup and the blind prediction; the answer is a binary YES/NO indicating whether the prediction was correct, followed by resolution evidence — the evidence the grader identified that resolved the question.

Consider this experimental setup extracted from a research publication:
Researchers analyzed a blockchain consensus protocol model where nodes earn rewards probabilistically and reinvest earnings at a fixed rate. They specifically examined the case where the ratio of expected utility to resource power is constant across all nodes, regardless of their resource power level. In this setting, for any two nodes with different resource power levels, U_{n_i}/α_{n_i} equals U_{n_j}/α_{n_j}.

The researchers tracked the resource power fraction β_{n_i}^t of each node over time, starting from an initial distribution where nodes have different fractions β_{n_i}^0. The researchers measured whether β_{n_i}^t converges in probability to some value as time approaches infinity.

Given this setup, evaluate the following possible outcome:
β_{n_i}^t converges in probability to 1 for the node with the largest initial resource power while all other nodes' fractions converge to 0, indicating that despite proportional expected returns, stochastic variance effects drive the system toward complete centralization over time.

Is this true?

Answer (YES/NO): NO